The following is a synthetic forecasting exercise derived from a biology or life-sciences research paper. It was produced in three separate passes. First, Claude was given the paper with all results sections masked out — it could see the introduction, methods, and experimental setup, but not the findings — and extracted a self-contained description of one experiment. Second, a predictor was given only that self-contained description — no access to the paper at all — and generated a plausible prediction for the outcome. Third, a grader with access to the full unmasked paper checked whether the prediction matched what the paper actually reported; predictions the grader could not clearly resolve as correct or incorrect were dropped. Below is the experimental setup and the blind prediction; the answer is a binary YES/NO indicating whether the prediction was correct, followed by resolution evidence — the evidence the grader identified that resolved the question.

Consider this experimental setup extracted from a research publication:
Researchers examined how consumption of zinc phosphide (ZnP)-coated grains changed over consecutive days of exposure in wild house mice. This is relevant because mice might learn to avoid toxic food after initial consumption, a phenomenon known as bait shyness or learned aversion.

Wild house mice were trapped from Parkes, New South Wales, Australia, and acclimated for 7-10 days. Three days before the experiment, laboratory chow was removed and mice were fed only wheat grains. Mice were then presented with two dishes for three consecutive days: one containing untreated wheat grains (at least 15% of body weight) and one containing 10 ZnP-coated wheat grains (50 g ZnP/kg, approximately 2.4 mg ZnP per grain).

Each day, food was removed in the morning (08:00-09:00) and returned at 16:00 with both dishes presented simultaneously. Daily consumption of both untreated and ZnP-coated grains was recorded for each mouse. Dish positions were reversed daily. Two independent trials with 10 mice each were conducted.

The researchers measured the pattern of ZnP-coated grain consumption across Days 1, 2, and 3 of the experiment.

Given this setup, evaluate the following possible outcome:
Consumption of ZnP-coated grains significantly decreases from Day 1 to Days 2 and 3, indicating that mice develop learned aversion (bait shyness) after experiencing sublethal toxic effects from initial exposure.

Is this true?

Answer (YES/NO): YES